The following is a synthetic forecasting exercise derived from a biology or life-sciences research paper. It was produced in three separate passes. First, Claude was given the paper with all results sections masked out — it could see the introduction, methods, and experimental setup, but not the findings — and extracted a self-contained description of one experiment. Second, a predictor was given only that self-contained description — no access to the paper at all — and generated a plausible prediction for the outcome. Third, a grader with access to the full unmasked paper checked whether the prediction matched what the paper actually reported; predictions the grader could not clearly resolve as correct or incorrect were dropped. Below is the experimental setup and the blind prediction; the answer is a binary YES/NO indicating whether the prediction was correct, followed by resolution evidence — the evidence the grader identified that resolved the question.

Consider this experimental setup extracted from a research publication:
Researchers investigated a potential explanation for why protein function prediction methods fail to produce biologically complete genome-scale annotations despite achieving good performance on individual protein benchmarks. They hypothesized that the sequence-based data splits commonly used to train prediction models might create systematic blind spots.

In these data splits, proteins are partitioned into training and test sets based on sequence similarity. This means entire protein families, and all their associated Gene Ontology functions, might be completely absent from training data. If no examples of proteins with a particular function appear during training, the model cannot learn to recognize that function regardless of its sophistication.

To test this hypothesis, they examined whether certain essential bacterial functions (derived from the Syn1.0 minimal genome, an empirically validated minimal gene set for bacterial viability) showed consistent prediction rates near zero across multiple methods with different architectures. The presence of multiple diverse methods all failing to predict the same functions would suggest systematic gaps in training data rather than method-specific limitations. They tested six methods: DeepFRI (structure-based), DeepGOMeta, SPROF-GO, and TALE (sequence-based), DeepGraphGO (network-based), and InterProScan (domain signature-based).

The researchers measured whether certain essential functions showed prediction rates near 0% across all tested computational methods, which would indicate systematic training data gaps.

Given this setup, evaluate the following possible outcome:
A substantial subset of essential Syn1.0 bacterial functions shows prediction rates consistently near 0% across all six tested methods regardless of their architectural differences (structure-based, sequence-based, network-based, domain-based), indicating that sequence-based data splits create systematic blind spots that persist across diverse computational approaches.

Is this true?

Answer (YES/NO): NO